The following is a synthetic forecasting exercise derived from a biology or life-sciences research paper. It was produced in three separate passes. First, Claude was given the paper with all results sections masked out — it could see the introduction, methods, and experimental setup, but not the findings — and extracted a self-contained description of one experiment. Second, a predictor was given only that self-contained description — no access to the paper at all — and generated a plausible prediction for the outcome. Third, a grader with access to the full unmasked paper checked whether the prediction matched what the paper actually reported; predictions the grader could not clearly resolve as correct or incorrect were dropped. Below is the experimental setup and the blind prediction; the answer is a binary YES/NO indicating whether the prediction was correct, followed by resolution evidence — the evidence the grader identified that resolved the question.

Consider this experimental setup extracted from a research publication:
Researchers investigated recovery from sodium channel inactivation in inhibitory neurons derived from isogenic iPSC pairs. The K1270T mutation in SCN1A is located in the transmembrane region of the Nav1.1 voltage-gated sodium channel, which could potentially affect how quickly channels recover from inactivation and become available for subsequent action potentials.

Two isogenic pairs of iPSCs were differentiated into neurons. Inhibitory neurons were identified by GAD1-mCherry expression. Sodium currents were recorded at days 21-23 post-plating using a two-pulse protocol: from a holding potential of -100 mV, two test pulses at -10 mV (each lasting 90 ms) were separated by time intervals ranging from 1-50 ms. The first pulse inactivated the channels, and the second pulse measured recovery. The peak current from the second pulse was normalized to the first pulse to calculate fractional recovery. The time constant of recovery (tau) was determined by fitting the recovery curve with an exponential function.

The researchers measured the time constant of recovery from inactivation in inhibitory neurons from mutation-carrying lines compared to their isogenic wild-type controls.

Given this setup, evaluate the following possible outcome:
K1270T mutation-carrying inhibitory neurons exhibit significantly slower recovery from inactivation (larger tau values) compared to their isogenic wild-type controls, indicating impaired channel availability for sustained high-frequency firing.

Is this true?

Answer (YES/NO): NO